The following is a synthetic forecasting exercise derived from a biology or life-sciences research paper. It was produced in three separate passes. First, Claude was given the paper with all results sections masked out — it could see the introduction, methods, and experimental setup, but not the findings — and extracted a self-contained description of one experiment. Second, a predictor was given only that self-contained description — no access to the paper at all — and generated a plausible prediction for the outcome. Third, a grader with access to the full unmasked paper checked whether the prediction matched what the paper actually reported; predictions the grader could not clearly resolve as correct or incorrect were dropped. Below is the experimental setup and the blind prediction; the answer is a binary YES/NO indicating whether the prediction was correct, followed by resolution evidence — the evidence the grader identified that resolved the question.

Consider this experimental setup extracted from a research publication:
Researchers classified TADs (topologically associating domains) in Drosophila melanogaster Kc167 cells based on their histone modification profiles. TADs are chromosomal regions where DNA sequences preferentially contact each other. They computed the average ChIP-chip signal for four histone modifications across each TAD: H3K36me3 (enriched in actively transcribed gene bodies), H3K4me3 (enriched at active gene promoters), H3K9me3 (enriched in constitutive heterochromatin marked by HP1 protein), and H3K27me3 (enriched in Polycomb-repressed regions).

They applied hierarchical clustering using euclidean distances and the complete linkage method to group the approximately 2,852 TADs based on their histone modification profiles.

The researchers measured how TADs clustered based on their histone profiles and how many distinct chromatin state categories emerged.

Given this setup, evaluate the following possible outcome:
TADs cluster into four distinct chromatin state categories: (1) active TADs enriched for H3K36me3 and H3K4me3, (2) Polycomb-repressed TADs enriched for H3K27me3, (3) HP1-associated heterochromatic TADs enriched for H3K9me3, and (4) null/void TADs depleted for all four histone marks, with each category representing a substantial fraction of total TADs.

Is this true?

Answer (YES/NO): NO